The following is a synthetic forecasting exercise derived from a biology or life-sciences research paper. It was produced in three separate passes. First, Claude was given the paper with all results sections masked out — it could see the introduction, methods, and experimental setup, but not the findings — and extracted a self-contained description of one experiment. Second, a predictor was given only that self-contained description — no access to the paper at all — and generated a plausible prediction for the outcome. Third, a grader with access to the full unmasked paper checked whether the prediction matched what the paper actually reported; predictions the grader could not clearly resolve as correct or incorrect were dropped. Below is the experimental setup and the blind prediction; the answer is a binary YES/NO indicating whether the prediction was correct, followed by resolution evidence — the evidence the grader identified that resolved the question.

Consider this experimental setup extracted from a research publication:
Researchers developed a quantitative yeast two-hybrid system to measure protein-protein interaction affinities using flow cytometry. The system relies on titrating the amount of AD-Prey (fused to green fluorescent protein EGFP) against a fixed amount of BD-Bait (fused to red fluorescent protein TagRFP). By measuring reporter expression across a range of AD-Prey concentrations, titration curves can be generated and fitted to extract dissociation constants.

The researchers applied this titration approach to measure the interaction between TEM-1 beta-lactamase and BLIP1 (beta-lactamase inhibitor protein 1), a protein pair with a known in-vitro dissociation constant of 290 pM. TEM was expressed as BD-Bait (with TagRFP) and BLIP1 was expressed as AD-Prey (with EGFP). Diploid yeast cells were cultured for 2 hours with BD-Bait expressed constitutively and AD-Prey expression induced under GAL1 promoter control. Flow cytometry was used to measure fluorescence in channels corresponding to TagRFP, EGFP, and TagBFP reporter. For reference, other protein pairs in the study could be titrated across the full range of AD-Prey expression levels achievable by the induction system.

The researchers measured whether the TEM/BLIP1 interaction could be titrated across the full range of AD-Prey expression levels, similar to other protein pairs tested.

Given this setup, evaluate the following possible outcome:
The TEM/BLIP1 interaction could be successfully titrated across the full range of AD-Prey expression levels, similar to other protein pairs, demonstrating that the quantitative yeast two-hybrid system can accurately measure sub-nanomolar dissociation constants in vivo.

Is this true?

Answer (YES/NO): NO